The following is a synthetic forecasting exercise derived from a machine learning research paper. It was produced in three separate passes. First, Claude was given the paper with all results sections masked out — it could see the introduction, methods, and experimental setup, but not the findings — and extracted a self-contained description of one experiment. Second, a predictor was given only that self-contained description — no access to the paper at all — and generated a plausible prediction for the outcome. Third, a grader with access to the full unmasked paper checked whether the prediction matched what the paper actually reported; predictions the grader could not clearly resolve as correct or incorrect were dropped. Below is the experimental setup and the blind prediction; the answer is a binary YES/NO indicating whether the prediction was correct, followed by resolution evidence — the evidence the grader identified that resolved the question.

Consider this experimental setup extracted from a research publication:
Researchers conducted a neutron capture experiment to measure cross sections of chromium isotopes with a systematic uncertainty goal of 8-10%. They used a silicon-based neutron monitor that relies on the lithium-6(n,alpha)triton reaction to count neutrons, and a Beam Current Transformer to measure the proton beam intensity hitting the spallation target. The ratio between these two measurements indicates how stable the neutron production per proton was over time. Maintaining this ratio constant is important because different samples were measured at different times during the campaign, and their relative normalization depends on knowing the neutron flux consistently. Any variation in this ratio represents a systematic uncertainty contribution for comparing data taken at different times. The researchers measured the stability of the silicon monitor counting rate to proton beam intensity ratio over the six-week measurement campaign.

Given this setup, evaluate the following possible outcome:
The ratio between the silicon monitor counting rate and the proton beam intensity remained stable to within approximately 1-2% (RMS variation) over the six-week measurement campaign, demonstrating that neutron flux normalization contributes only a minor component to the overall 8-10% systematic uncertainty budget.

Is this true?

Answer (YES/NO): NO